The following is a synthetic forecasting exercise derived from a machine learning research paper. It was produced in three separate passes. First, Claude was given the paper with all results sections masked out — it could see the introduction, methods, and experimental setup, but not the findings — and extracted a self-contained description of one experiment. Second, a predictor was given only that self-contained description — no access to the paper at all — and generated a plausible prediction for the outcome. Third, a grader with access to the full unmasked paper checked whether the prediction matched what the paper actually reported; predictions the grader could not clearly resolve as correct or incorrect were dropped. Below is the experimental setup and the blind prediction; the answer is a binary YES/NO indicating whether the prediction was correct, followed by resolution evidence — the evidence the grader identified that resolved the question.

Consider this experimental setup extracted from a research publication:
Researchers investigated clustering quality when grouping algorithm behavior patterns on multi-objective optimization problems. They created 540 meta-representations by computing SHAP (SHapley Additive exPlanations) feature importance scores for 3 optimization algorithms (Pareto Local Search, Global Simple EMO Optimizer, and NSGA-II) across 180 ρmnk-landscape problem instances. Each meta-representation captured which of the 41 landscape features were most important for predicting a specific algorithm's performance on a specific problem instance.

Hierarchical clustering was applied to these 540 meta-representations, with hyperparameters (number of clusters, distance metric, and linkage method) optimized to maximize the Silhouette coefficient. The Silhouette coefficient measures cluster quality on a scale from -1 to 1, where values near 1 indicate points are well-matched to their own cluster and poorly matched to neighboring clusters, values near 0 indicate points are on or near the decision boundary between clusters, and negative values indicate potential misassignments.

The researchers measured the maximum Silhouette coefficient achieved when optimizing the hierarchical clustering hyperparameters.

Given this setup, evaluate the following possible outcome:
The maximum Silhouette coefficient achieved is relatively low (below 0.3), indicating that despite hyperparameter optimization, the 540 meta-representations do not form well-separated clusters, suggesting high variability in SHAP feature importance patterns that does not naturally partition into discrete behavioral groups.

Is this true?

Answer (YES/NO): NO